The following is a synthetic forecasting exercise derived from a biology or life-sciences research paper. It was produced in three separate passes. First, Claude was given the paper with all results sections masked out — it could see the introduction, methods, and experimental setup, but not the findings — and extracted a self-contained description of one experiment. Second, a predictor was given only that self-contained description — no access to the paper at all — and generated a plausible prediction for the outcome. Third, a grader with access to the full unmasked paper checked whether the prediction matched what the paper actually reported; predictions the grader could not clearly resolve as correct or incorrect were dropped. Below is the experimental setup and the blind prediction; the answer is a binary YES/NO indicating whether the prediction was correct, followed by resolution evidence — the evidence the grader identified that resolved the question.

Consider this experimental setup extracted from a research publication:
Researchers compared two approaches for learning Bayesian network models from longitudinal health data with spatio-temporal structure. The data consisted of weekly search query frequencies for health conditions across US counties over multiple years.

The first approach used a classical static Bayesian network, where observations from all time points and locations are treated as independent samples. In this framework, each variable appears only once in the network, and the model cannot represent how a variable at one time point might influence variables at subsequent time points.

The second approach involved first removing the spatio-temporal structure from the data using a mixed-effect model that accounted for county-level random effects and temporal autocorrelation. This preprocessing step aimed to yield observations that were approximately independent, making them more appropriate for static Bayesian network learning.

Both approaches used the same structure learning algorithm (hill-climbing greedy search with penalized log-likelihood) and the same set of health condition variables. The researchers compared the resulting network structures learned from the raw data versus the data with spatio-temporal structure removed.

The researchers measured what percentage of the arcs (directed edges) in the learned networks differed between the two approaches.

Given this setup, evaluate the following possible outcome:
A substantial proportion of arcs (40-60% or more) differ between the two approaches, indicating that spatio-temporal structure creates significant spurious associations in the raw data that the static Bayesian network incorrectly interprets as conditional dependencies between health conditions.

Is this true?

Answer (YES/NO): YES